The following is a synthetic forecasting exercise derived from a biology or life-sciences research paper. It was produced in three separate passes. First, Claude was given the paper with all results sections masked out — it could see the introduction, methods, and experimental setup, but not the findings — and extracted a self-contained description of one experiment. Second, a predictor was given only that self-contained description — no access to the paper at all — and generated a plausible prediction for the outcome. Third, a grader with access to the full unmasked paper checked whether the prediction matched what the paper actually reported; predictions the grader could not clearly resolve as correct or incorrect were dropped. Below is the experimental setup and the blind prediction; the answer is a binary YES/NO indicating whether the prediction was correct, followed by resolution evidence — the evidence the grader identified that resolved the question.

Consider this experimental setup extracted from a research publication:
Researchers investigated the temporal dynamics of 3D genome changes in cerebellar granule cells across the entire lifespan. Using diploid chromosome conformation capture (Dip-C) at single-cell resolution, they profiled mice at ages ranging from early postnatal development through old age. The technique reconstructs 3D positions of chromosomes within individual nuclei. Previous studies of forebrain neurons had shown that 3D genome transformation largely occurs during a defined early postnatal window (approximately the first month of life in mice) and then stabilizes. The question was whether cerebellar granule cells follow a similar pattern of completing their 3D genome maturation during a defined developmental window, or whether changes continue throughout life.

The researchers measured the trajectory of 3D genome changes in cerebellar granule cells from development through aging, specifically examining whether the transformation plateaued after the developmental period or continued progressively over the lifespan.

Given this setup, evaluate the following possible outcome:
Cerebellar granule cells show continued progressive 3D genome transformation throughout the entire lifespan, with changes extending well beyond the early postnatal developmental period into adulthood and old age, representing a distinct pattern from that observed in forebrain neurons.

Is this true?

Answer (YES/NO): YES